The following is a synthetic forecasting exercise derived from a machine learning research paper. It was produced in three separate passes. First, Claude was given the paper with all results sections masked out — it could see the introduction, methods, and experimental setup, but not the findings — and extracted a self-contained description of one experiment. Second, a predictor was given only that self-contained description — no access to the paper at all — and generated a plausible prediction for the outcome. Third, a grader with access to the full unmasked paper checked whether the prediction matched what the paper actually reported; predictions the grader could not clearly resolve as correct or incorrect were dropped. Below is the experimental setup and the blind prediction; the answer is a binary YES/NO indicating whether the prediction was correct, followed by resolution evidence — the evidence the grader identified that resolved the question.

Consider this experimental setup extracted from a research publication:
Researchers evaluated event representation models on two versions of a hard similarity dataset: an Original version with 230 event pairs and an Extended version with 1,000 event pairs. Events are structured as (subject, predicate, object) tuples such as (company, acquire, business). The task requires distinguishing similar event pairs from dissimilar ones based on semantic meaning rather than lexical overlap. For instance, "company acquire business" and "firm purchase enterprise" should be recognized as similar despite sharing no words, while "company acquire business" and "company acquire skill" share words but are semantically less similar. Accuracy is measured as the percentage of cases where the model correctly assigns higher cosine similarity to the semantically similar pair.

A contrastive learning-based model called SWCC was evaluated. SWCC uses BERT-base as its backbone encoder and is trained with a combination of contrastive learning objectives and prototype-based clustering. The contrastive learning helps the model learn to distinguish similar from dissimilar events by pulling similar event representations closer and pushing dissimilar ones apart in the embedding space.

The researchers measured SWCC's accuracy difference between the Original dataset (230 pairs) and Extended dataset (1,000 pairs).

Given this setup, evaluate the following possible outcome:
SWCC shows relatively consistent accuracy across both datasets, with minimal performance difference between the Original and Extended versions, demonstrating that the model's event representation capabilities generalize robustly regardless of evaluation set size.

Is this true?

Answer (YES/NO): NO